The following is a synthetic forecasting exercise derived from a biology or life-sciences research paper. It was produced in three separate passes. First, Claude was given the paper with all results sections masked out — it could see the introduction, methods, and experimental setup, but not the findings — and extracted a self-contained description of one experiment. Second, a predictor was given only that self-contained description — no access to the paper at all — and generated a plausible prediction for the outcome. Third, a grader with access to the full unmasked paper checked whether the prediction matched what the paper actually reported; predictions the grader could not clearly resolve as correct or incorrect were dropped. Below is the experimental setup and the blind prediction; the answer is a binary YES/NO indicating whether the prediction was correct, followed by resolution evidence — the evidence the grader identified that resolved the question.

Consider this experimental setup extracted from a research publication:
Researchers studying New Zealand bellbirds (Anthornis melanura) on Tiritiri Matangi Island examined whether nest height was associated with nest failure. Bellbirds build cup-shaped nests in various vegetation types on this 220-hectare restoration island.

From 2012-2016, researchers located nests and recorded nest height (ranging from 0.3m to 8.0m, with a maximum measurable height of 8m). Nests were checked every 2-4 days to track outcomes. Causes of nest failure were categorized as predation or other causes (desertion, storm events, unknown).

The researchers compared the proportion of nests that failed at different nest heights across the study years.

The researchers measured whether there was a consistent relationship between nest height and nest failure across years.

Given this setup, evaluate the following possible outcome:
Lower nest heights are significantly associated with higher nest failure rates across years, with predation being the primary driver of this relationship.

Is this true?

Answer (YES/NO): NO